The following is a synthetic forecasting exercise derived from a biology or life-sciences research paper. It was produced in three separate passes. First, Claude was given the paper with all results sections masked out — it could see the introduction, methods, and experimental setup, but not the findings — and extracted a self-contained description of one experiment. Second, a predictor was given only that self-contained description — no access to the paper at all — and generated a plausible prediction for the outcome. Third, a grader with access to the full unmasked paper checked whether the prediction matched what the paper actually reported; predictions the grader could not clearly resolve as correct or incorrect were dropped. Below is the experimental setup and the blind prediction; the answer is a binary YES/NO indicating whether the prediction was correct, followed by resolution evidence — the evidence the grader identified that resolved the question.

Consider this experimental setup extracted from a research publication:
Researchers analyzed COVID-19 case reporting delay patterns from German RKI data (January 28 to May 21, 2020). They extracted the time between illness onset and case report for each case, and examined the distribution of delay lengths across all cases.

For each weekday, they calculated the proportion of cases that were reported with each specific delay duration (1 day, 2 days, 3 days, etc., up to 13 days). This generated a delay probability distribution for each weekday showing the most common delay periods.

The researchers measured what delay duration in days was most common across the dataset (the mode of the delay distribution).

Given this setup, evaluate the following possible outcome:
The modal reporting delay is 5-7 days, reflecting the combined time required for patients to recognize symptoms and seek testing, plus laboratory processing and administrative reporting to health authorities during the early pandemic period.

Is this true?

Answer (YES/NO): NO